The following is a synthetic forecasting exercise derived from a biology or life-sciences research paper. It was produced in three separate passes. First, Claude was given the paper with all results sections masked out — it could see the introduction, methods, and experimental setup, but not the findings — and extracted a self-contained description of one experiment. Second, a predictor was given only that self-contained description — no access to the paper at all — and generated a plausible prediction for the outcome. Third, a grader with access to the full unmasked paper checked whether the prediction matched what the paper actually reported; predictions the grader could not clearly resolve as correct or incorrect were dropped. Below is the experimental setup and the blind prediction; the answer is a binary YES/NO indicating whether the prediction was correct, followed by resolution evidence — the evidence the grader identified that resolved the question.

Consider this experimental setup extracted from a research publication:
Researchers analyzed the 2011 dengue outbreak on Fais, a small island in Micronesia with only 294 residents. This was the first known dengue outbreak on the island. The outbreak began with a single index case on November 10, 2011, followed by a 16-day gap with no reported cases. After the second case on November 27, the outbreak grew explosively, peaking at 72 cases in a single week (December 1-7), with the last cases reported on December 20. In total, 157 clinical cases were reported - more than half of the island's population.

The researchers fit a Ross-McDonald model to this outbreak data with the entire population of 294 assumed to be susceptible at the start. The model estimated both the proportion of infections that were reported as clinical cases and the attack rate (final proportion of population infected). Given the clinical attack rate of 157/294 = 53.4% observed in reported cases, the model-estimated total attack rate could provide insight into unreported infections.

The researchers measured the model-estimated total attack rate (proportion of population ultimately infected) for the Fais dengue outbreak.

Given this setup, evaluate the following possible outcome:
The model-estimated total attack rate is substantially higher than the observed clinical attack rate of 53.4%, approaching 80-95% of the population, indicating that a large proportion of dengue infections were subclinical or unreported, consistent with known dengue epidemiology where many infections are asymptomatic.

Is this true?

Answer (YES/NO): NO